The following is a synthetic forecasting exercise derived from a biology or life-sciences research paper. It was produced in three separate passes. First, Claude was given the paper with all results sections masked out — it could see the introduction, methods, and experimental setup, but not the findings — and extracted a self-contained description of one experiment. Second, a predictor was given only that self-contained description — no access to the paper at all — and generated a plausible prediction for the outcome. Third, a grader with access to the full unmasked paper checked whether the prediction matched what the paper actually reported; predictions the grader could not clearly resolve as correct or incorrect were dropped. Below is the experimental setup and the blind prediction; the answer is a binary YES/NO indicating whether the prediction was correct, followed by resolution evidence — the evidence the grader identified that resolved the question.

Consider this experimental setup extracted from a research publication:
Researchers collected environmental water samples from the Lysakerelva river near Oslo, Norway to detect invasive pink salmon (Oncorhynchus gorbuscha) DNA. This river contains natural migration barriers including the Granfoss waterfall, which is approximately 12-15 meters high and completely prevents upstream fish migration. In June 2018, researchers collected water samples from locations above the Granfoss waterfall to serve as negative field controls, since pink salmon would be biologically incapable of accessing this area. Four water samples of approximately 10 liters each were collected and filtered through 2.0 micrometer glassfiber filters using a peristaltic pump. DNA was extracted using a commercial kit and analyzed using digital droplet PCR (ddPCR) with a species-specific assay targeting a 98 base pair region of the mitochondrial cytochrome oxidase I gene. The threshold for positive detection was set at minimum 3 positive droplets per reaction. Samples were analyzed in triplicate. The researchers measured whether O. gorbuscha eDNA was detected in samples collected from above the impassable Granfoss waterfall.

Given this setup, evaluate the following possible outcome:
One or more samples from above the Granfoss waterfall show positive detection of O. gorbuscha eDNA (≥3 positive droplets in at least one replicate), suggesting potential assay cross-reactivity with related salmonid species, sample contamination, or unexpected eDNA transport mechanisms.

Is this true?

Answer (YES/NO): YES